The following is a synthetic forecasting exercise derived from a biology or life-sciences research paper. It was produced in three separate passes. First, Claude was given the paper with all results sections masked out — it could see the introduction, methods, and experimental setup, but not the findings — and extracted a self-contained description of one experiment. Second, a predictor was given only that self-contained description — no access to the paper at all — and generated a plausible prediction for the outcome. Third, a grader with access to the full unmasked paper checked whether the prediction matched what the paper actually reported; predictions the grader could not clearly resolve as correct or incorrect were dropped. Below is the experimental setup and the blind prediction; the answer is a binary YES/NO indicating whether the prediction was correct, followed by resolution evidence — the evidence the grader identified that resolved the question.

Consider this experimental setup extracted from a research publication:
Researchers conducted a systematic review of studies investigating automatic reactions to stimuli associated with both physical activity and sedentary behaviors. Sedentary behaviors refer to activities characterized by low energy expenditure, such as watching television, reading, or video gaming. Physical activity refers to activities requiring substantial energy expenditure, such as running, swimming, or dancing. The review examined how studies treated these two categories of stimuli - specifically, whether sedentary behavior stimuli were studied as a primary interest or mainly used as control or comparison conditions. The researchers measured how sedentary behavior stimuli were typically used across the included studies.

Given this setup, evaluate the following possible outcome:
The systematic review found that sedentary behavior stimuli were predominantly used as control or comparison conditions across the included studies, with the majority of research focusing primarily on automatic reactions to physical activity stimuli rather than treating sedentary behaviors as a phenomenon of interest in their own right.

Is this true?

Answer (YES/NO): YES